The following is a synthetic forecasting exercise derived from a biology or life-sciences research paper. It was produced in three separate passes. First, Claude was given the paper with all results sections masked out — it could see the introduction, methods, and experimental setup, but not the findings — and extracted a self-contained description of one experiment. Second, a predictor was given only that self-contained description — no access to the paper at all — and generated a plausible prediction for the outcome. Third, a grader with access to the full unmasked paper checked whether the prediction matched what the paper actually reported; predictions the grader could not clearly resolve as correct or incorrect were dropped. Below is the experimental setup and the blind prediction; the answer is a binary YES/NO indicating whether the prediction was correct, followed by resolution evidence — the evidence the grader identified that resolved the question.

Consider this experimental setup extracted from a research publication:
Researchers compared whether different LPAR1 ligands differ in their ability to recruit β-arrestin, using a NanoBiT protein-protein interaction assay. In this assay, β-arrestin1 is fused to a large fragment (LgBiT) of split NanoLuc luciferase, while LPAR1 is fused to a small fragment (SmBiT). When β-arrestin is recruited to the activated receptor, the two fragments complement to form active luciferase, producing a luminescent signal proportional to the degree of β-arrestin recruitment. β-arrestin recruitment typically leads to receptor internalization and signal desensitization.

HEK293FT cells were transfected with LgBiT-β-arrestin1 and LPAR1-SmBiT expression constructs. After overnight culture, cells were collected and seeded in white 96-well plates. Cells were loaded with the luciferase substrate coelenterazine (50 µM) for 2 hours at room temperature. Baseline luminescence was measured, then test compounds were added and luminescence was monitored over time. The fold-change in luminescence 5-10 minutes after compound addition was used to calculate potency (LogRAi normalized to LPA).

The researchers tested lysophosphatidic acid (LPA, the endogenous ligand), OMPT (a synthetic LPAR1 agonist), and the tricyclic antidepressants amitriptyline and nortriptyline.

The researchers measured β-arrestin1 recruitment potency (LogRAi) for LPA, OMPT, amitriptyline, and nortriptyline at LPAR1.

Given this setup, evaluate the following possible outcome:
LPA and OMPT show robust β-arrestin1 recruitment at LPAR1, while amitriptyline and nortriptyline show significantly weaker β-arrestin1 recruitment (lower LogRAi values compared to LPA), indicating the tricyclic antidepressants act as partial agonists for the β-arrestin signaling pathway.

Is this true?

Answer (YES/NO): NO